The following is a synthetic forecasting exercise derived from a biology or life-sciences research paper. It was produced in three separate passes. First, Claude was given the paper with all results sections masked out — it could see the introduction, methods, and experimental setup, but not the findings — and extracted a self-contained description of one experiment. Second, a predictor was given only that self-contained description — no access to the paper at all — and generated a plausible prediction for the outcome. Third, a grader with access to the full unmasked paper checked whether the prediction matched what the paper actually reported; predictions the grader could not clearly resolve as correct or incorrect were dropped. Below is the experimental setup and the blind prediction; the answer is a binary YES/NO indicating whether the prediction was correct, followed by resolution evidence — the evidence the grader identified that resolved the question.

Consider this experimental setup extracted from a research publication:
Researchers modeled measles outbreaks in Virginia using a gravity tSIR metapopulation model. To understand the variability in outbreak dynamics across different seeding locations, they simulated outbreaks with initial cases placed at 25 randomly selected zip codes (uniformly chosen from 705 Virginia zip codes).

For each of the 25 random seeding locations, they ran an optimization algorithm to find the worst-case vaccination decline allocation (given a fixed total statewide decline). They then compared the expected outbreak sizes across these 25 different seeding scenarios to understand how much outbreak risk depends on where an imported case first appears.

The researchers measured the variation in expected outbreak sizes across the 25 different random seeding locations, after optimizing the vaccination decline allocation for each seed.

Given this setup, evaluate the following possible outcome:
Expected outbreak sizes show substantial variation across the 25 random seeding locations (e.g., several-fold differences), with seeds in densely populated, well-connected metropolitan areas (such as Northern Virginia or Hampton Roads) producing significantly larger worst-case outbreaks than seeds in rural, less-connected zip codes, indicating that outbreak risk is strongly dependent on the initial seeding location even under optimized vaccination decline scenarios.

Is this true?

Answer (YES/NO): NO